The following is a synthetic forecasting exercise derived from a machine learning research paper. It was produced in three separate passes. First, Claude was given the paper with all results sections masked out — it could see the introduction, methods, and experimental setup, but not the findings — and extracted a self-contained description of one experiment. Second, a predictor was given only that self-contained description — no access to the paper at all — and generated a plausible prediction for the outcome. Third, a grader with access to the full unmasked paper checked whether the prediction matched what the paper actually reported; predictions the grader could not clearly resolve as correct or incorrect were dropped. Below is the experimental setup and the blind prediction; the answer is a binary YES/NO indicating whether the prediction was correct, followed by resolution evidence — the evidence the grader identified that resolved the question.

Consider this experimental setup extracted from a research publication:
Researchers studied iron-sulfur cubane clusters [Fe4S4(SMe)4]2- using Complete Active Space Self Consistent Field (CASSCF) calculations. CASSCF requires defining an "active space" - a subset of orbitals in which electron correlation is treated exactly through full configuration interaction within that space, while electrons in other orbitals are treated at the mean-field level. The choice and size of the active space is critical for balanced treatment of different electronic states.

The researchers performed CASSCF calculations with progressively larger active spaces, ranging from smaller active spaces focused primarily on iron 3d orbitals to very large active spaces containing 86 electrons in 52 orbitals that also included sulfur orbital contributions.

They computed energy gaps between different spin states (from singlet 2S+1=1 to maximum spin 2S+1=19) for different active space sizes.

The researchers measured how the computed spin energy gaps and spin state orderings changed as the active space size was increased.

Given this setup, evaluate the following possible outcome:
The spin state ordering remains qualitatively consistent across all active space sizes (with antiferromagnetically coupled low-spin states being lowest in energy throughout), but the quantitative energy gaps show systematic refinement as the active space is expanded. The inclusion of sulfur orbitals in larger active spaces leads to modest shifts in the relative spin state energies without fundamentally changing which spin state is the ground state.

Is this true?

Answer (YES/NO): NO